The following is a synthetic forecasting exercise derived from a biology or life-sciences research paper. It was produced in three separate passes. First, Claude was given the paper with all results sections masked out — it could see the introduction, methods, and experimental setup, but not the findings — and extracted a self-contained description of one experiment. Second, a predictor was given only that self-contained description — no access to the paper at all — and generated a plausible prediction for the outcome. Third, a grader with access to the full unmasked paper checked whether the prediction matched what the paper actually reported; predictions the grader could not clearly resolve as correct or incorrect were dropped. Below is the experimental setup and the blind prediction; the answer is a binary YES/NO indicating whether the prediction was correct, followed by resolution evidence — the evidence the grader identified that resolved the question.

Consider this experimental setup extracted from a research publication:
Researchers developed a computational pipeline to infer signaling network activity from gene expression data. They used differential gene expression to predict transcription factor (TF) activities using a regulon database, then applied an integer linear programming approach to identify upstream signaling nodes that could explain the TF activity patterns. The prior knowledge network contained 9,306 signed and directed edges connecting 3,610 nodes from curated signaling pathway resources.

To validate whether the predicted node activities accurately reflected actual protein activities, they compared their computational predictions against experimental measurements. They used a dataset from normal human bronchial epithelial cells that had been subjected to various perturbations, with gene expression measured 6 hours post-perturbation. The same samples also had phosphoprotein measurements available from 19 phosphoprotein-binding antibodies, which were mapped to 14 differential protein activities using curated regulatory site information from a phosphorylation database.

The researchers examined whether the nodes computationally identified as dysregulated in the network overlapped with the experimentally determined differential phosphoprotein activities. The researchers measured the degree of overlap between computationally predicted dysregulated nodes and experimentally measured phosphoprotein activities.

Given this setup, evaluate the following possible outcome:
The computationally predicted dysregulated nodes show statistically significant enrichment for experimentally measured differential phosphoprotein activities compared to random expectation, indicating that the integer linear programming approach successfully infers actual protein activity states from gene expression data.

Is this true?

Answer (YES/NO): NO